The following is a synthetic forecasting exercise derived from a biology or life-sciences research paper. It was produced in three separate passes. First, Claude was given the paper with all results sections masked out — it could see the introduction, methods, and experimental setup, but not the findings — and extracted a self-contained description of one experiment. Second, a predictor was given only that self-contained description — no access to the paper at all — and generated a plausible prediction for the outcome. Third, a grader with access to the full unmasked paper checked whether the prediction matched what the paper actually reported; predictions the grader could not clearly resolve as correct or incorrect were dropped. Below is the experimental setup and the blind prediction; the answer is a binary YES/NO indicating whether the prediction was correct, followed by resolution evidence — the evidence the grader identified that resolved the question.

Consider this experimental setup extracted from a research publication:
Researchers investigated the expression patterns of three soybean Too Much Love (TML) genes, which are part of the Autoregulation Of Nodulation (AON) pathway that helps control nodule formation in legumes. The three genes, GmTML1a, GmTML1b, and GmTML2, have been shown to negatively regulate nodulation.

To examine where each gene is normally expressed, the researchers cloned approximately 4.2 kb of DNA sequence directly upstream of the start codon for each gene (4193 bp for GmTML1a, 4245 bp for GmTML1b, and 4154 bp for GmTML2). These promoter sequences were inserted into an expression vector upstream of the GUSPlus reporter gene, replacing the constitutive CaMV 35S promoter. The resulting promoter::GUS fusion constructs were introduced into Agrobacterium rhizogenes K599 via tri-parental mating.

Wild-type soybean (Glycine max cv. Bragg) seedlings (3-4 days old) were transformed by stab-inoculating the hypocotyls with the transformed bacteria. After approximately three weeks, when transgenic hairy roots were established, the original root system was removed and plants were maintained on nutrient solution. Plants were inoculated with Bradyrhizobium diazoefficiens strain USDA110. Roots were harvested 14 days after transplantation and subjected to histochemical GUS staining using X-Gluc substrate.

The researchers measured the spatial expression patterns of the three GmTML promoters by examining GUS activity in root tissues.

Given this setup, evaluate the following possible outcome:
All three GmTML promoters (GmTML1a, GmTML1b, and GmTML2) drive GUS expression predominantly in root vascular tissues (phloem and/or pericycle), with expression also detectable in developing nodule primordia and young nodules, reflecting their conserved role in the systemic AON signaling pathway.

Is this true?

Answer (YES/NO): NO